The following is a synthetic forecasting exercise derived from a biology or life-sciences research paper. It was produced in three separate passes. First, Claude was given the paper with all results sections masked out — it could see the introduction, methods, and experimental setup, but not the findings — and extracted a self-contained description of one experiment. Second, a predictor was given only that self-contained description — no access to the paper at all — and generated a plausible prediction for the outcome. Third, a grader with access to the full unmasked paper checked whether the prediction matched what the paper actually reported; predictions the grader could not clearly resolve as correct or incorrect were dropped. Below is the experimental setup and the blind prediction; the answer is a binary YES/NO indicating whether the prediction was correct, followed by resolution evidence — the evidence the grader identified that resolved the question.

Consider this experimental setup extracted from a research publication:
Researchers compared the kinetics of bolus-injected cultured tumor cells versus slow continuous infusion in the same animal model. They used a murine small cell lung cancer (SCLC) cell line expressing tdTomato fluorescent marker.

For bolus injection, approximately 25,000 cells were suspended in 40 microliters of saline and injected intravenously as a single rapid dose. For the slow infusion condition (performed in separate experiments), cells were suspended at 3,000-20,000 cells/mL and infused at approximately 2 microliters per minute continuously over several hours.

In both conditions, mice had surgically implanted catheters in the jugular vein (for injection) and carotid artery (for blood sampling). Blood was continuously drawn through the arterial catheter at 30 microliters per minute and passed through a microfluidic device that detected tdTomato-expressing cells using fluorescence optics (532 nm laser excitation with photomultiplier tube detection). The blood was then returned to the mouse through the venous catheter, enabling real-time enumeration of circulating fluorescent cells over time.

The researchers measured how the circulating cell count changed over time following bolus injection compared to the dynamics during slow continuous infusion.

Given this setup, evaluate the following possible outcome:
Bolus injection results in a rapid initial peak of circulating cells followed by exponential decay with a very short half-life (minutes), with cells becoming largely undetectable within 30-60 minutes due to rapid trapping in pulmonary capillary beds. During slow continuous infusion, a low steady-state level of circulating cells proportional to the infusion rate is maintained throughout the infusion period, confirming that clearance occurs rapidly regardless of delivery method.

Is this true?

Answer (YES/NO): NO